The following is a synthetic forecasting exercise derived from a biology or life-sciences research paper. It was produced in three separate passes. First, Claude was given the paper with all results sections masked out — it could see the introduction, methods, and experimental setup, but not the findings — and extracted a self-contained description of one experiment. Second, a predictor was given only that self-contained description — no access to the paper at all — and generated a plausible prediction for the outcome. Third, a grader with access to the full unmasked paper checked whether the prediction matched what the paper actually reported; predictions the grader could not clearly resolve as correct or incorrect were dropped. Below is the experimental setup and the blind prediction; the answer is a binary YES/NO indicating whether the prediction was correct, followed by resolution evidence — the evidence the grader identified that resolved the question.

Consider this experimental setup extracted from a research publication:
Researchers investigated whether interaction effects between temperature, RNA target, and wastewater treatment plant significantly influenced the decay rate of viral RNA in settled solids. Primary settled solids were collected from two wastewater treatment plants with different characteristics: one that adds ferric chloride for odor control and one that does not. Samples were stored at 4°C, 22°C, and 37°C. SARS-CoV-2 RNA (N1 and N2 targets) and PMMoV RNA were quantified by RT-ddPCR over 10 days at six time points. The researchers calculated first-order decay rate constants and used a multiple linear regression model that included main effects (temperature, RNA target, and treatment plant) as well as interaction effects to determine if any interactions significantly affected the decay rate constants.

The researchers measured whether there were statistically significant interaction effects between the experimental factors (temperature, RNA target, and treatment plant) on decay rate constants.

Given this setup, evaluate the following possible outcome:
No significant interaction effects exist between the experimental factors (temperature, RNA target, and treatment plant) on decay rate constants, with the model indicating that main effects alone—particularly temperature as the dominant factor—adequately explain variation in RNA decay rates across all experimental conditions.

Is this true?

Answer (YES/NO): YES